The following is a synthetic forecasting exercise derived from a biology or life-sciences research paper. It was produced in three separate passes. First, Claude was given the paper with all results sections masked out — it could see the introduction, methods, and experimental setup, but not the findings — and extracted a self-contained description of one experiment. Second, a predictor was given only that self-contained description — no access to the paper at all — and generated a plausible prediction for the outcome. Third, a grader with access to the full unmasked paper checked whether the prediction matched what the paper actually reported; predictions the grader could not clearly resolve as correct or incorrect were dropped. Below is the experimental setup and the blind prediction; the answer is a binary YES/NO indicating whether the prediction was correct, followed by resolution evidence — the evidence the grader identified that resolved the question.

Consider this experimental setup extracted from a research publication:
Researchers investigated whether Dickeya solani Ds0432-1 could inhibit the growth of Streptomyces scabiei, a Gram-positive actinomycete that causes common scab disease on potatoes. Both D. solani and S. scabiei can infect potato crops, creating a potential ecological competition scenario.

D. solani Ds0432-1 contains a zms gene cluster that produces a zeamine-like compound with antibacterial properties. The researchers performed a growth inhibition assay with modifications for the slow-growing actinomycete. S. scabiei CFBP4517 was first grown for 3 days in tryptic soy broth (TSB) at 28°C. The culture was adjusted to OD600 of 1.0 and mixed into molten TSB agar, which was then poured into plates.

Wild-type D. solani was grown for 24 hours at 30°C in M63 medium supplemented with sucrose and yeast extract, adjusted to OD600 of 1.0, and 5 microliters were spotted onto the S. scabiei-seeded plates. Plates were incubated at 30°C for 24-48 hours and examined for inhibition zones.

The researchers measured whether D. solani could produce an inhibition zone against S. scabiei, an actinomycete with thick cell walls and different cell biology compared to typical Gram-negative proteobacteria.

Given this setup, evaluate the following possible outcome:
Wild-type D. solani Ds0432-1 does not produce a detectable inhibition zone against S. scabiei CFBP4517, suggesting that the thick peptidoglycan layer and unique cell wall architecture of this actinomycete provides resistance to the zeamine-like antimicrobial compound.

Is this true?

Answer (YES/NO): NO